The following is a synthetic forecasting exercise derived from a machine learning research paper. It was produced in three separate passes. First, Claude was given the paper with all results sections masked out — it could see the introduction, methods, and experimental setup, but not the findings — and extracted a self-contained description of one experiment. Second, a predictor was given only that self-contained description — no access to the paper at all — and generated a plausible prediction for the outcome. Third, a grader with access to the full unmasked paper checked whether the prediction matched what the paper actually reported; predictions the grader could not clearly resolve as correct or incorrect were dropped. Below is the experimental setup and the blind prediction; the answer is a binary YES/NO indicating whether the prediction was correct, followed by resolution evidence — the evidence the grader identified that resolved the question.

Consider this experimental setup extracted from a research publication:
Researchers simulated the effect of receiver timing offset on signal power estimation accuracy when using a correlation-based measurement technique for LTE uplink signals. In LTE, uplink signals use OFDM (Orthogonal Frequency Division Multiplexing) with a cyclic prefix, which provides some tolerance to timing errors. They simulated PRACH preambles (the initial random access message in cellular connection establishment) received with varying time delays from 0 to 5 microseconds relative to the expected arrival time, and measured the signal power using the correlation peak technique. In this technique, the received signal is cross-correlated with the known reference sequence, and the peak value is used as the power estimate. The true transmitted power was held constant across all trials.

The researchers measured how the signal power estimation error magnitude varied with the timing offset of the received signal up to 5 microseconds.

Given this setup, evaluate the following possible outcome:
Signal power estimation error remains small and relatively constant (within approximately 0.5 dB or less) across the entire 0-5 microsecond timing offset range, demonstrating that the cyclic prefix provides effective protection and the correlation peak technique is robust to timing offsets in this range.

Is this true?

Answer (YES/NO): YES